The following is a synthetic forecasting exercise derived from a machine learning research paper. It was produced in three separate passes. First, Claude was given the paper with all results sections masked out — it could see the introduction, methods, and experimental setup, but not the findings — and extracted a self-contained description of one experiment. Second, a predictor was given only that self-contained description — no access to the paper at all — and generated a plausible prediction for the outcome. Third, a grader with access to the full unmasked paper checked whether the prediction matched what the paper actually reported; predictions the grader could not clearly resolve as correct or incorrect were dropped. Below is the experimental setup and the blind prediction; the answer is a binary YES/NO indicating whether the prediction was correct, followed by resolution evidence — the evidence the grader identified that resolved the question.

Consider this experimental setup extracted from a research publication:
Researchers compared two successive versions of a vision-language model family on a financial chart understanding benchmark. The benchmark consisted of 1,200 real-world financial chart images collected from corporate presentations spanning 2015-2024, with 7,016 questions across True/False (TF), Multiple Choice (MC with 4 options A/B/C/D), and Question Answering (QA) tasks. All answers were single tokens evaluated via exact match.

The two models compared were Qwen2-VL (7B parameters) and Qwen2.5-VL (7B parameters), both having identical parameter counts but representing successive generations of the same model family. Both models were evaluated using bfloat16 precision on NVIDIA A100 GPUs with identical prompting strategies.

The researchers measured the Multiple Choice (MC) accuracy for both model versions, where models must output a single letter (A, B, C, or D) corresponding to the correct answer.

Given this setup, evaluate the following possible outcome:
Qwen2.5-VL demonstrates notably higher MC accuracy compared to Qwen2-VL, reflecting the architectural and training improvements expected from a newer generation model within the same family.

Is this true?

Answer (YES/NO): YES